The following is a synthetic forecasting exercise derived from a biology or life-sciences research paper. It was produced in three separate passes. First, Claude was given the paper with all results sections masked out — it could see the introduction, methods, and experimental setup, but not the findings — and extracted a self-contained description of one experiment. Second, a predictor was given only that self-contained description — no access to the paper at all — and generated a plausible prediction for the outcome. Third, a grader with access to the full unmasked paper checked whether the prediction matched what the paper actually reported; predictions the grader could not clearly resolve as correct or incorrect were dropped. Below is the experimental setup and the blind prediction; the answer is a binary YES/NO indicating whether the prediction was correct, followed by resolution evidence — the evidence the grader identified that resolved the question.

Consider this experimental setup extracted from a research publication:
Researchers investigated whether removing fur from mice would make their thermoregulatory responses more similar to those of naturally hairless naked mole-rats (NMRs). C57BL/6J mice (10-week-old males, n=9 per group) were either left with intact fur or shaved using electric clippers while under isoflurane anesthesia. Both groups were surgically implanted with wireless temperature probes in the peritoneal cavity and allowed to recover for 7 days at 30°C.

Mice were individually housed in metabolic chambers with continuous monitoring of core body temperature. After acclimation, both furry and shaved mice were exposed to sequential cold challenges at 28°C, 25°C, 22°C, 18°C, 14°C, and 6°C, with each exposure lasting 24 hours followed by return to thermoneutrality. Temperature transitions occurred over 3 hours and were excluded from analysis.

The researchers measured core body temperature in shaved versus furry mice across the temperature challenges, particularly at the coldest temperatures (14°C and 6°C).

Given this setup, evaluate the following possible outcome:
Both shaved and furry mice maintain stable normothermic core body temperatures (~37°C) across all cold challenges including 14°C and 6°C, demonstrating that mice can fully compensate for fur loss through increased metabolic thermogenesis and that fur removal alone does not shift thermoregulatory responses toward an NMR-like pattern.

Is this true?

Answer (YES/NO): NO